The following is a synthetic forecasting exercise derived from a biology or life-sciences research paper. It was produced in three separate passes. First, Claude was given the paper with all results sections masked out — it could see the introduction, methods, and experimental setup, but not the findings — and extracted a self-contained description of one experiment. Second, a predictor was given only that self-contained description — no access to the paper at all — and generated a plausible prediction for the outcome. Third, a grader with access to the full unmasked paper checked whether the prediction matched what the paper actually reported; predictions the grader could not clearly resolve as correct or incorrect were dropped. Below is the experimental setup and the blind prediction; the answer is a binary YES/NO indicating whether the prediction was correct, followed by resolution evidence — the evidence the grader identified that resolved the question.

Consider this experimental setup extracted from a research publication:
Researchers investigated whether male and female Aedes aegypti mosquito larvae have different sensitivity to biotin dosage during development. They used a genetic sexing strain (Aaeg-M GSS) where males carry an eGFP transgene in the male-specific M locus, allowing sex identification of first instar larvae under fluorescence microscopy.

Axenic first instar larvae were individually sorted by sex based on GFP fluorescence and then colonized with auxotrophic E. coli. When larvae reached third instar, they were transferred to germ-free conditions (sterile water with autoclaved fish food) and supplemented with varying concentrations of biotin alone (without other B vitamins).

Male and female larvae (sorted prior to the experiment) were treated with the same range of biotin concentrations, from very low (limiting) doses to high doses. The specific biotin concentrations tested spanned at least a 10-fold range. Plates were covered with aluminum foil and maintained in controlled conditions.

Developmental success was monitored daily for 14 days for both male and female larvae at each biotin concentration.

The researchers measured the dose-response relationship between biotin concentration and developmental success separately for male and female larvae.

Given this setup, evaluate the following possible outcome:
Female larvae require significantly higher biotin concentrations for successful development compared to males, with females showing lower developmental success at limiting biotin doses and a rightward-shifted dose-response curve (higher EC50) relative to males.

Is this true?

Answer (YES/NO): YES